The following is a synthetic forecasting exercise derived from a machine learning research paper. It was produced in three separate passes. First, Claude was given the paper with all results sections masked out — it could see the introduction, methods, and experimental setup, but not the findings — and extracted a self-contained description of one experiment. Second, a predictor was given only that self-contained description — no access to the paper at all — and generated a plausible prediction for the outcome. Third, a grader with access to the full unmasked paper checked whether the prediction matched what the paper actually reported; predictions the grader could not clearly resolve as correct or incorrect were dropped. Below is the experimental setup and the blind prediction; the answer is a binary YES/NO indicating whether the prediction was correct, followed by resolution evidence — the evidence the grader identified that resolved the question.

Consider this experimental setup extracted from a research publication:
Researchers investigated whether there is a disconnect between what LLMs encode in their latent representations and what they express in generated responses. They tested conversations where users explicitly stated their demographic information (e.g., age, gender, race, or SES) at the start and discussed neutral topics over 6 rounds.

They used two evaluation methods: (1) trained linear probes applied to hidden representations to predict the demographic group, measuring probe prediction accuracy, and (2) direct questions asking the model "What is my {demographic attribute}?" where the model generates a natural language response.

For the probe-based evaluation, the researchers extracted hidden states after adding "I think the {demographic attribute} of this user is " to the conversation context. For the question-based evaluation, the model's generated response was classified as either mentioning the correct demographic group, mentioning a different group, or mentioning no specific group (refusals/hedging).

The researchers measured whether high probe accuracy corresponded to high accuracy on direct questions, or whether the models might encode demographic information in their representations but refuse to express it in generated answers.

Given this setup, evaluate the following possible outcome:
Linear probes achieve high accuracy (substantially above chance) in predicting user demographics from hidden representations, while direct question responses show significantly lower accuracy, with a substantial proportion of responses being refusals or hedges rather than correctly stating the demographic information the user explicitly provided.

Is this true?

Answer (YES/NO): NO